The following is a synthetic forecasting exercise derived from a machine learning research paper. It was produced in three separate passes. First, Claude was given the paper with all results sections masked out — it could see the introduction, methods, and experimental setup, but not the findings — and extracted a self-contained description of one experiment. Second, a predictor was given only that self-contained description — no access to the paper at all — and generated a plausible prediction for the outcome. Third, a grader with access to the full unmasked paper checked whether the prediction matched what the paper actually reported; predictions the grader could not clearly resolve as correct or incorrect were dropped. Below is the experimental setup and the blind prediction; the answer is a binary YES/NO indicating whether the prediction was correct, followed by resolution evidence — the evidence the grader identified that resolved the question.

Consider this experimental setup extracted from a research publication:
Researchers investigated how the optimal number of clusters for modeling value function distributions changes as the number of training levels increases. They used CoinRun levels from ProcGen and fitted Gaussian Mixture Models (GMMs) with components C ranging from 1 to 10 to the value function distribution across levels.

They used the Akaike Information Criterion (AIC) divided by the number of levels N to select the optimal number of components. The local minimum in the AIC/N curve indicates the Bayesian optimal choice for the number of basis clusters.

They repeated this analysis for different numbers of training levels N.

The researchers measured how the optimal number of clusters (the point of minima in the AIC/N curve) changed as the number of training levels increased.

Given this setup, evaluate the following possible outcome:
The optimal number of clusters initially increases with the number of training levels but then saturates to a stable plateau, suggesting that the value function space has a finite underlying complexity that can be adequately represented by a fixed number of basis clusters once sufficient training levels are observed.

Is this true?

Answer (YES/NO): NO